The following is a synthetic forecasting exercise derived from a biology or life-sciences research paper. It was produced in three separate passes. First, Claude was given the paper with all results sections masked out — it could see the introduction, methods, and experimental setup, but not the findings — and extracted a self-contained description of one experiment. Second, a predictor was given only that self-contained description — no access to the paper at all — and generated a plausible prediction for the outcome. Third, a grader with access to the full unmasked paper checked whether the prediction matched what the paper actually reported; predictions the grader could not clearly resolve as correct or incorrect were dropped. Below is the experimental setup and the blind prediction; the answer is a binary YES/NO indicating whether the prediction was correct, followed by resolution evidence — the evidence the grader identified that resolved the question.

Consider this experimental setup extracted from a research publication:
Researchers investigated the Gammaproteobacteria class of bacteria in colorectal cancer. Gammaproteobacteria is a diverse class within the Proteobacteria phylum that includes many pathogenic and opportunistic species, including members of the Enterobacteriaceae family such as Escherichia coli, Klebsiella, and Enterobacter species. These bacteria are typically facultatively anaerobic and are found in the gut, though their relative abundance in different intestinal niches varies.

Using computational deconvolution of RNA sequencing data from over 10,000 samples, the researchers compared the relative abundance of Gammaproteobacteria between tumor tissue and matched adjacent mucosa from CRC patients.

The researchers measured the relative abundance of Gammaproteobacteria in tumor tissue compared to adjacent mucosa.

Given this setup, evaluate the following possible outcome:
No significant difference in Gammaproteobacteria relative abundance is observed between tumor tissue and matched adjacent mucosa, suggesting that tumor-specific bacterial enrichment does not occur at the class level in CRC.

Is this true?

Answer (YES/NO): NO